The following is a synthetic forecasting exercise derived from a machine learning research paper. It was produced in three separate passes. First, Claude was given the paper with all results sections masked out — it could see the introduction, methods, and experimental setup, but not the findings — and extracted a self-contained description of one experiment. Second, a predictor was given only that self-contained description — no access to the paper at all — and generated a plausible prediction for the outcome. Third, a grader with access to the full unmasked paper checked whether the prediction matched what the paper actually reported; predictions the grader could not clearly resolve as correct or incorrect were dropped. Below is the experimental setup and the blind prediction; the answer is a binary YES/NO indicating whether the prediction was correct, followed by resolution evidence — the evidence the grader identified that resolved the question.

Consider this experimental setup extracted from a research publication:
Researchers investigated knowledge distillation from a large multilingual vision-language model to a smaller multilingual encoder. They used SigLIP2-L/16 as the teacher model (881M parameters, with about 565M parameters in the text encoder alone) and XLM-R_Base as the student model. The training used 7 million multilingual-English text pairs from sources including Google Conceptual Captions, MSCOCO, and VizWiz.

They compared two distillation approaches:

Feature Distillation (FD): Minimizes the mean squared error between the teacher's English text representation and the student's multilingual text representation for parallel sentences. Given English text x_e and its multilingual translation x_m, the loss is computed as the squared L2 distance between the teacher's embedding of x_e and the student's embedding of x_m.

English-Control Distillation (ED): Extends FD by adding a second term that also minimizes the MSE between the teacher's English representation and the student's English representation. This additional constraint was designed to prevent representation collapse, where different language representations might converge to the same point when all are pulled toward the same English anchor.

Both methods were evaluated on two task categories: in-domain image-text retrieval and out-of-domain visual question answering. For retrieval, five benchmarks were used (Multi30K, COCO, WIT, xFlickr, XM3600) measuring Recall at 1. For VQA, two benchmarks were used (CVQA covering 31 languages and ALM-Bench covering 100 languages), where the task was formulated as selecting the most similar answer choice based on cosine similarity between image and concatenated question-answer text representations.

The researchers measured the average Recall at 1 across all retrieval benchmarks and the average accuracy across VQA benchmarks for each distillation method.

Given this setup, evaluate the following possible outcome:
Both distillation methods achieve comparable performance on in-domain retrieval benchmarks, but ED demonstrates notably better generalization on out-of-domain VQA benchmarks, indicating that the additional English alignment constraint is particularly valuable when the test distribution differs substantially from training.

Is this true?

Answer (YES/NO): NO